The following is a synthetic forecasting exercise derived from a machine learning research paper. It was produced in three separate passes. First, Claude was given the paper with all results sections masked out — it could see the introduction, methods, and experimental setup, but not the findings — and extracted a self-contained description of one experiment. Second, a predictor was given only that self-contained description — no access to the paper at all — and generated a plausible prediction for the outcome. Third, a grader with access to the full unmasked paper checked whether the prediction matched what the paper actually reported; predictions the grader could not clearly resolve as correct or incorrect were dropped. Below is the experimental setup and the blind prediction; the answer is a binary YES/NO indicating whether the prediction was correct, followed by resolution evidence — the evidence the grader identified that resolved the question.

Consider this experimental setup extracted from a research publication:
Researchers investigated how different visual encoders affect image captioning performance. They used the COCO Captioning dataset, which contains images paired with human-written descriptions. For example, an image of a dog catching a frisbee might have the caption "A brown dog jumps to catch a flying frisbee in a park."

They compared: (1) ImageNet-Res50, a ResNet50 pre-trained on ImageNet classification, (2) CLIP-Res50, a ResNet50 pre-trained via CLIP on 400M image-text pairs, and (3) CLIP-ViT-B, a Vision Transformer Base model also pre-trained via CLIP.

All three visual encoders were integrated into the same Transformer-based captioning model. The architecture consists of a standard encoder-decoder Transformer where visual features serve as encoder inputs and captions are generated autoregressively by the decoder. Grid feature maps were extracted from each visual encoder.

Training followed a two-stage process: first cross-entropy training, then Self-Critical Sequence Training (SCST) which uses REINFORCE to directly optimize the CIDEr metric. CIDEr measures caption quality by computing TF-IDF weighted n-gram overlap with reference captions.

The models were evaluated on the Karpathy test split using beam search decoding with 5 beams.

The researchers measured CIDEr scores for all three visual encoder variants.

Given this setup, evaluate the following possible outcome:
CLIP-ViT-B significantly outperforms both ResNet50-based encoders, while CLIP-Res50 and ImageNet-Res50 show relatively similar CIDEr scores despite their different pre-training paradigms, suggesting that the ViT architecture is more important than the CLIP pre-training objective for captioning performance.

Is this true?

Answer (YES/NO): NO